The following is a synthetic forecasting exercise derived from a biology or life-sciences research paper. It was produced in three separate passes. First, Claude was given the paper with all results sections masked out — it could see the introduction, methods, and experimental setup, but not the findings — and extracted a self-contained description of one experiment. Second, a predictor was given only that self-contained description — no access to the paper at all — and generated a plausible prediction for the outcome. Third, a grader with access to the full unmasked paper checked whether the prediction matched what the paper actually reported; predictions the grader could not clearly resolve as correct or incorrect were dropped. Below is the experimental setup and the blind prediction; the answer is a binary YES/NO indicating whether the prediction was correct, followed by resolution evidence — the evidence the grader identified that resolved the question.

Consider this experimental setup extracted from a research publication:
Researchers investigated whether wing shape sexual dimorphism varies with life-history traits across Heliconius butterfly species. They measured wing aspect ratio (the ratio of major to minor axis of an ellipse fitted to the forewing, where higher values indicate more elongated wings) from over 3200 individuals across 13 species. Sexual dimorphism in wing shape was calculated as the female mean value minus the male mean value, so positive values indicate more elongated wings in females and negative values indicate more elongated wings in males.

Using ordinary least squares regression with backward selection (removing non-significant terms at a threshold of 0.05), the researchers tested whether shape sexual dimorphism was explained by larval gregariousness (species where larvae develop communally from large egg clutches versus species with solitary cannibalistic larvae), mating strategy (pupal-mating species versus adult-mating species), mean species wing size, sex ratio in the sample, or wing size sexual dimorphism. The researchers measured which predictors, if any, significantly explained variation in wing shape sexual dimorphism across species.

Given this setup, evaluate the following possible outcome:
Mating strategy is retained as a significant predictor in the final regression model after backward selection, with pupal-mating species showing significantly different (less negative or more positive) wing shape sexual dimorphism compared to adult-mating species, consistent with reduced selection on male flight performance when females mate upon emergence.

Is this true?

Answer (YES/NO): NO